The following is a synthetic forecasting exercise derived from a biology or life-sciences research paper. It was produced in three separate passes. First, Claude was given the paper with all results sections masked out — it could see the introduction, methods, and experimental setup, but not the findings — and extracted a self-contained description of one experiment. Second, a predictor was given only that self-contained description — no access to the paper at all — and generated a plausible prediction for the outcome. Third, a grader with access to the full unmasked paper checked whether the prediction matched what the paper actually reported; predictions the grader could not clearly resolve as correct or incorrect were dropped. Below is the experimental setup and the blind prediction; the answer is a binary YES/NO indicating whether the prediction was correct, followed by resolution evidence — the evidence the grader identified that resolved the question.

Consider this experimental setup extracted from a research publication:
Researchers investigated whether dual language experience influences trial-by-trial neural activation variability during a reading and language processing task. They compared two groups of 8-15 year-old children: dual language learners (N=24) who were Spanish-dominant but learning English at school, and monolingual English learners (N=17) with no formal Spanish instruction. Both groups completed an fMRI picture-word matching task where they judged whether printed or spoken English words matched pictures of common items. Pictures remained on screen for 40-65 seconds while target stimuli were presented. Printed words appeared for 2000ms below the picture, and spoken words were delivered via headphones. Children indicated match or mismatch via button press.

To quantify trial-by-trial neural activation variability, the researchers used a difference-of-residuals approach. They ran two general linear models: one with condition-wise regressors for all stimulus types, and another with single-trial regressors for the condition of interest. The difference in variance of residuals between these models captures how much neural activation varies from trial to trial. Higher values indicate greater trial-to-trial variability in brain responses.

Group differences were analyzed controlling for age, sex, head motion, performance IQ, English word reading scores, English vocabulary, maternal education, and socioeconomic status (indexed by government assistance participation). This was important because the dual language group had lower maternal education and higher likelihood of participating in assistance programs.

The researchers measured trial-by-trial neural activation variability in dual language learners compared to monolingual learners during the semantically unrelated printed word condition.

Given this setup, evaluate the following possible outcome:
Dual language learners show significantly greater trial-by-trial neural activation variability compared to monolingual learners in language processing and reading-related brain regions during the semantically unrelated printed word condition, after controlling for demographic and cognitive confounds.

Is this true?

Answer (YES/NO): NO